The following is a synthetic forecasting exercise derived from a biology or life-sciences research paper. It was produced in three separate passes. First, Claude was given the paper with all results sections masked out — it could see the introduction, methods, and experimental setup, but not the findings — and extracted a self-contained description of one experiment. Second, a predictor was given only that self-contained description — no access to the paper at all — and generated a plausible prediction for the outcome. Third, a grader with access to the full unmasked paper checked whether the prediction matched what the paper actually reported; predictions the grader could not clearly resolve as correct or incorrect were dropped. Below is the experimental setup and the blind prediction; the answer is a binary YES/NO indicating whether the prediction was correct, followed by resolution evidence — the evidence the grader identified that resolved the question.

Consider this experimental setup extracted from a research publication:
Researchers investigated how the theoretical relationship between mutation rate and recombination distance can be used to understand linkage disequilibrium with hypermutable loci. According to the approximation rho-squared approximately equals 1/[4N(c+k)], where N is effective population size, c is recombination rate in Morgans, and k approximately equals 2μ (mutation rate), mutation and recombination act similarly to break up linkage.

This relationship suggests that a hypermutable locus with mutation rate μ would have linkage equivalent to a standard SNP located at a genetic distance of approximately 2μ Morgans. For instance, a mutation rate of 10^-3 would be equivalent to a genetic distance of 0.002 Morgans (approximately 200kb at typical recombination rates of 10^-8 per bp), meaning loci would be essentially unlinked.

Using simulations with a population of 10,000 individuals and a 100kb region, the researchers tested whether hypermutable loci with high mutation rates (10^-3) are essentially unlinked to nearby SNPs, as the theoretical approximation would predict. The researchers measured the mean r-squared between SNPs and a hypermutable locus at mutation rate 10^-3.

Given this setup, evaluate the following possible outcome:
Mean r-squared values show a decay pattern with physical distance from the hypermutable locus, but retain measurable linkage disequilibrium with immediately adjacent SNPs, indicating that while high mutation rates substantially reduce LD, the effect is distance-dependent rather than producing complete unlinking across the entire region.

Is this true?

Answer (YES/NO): NO